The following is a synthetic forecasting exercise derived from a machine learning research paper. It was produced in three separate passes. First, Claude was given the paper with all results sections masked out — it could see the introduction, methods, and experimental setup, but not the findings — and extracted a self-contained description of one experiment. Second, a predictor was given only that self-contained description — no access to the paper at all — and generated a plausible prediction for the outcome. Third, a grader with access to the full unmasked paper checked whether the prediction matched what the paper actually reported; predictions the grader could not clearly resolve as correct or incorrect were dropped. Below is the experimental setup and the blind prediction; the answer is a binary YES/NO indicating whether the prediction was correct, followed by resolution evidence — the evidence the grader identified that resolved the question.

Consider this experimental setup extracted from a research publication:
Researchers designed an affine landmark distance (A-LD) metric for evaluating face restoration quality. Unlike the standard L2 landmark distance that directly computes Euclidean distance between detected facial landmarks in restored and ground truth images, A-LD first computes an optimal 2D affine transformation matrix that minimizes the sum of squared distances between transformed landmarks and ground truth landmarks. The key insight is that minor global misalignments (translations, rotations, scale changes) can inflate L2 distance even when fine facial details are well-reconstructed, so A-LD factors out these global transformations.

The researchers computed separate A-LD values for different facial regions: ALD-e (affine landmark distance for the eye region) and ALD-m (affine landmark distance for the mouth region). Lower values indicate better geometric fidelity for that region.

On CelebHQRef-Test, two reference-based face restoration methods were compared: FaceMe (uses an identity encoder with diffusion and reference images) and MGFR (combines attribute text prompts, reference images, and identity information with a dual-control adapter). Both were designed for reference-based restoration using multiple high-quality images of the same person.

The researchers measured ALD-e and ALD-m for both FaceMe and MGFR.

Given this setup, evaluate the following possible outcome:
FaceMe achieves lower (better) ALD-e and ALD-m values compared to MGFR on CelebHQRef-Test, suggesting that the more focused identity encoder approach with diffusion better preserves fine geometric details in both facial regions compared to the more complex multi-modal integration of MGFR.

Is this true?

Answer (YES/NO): YES